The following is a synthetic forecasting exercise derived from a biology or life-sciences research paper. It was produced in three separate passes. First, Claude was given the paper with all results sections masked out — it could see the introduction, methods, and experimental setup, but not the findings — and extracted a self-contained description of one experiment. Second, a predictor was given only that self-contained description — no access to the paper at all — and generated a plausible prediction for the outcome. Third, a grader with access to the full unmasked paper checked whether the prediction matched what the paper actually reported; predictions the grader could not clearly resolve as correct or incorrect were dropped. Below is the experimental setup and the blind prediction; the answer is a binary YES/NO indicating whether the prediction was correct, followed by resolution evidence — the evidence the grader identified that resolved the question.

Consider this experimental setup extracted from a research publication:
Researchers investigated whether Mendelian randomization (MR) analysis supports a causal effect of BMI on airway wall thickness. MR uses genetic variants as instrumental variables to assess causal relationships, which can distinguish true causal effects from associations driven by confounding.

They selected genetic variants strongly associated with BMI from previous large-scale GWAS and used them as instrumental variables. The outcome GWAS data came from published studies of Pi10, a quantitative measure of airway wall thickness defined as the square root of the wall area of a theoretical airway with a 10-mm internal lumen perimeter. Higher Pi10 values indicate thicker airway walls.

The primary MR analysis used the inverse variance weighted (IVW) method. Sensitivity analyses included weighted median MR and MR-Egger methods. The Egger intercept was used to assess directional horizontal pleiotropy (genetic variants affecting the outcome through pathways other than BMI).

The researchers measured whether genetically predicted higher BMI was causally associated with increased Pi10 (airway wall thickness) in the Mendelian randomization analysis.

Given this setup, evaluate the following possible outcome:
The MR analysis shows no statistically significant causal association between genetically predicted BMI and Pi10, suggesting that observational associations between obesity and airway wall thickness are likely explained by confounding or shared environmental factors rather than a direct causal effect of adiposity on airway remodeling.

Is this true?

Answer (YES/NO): NO